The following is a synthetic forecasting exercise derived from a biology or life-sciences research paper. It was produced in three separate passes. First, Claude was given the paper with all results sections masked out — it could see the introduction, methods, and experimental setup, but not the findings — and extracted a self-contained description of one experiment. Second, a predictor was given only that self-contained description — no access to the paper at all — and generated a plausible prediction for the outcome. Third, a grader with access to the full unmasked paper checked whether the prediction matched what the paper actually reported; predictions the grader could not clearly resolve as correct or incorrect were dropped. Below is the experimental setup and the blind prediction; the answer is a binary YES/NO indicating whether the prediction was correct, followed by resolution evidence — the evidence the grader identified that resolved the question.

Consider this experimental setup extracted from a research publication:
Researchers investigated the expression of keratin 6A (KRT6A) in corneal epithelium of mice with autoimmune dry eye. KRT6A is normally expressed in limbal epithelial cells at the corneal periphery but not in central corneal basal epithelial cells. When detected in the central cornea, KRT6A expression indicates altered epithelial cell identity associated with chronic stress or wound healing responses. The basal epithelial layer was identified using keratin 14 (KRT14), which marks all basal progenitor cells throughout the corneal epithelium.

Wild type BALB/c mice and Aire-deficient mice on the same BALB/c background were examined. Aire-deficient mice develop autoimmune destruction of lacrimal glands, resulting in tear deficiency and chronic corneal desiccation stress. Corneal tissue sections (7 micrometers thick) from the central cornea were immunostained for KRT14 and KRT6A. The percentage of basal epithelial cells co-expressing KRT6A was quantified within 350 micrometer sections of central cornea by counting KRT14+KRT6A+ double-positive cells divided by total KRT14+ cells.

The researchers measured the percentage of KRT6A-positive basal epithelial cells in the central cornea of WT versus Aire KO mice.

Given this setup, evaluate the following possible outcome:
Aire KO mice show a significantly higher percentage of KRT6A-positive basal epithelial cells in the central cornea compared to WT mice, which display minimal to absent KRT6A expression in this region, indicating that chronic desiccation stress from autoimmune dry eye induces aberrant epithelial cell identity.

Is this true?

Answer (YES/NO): YES